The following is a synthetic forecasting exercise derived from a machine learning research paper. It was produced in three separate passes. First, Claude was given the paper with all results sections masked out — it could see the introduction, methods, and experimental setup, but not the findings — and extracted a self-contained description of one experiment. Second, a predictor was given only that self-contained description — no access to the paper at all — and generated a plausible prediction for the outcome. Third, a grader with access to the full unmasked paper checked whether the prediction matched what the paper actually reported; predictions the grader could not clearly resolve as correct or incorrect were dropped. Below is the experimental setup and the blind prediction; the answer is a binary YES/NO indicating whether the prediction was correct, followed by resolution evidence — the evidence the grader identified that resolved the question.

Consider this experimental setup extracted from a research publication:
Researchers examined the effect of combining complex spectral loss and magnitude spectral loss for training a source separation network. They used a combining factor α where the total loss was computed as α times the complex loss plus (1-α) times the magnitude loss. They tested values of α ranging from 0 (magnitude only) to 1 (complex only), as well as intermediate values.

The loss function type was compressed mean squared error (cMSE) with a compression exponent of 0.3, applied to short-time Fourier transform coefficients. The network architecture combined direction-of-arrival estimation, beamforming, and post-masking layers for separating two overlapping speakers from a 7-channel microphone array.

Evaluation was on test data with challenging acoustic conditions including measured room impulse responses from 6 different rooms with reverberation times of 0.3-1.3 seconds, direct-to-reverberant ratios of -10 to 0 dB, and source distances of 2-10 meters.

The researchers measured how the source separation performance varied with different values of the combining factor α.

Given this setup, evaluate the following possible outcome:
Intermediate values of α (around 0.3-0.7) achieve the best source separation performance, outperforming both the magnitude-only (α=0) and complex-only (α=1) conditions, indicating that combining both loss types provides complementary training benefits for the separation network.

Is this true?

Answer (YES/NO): NO